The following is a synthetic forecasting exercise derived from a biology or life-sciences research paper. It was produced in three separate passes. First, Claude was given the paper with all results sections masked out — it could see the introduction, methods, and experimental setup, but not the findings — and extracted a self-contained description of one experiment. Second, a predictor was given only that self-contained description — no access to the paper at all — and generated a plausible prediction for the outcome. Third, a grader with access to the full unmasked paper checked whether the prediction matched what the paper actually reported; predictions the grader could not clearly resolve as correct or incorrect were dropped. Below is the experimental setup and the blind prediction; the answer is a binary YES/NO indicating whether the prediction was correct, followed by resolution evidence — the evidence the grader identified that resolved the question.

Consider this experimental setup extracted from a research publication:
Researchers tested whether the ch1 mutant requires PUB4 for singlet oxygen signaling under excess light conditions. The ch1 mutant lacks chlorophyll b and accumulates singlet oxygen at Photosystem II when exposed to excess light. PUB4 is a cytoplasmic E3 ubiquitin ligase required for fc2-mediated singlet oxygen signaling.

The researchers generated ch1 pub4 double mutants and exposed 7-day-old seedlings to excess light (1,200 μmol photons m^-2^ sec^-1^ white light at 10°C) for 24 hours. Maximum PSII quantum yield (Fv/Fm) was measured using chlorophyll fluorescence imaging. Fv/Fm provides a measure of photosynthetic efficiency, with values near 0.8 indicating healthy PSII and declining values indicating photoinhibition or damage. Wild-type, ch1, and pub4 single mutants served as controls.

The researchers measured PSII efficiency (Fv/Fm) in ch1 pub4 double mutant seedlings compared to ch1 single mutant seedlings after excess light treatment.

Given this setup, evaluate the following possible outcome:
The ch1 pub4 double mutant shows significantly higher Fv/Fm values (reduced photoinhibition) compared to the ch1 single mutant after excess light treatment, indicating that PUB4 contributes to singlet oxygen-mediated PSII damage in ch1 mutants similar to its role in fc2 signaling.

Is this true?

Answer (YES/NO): YES